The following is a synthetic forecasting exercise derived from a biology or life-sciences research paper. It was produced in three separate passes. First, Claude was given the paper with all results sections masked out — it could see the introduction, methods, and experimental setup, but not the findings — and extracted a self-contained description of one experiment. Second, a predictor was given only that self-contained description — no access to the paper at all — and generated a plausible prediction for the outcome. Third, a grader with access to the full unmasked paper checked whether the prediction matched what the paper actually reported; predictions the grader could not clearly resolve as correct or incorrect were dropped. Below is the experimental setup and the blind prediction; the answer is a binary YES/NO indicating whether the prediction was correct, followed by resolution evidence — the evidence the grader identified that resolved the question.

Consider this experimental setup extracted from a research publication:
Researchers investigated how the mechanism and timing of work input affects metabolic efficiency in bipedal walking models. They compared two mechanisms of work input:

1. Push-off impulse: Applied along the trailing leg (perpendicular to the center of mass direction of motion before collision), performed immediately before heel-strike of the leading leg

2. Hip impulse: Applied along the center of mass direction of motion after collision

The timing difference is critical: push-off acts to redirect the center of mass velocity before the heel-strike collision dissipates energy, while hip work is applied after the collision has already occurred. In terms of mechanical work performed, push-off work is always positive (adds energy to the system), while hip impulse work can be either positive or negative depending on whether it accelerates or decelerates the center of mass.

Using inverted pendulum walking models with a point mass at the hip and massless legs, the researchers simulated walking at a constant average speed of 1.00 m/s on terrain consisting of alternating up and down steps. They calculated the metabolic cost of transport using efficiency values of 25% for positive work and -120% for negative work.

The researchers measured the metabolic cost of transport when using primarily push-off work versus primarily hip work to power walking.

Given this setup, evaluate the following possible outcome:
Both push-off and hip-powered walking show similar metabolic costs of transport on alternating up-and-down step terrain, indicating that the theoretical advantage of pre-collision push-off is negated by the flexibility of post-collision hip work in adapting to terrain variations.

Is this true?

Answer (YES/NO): NO